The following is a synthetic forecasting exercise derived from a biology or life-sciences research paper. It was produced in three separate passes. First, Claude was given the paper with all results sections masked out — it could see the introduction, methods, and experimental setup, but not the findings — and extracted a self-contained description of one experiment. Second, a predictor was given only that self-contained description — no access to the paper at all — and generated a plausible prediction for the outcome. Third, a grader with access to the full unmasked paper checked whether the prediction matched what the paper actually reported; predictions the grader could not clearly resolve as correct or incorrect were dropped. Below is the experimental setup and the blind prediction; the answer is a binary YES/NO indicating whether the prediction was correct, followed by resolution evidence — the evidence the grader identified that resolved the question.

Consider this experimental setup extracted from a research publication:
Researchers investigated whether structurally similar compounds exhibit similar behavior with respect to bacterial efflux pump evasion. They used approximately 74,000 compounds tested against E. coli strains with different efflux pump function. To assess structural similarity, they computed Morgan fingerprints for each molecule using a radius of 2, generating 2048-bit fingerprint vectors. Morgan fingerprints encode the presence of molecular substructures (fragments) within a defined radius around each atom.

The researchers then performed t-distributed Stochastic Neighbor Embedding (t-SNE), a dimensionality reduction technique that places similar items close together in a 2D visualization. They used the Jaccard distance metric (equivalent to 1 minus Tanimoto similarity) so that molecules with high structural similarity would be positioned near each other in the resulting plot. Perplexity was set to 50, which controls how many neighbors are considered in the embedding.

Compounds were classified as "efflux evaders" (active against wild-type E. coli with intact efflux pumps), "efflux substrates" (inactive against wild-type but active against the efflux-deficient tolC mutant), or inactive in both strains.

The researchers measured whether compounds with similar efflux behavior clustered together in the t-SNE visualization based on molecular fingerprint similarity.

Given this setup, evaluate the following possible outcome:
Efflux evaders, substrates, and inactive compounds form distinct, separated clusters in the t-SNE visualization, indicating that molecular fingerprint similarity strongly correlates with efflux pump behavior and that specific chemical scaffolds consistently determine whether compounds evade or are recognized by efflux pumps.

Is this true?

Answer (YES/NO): NO